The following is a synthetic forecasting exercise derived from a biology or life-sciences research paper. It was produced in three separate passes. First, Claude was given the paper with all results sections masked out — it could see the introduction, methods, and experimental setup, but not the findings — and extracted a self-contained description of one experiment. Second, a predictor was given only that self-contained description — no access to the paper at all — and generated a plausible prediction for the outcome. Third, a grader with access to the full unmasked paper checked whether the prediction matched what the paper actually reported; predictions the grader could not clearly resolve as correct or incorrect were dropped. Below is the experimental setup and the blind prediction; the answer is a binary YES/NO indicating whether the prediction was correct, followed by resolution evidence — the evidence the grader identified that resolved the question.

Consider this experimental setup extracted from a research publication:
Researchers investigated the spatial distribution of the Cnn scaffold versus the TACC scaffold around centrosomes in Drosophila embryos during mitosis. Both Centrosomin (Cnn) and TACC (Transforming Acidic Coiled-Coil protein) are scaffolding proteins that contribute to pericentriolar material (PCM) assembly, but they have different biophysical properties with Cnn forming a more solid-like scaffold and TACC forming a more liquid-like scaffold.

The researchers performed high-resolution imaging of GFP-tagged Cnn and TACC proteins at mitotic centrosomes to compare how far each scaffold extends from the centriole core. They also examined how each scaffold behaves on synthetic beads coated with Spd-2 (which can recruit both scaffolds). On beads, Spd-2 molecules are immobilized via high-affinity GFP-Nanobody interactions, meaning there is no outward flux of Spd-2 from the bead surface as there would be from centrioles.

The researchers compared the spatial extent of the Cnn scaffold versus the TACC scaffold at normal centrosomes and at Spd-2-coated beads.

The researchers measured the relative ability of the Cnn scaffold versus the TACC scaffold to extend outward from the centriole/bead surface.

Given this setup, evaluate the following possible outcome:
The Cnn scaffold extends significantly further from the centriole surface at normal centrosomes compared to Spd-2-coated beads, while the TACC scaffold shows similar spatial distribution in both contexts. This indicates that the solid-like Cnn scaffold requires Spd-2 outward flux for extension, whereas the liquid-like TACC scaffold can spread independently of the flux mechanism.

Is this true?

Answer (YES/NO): YES